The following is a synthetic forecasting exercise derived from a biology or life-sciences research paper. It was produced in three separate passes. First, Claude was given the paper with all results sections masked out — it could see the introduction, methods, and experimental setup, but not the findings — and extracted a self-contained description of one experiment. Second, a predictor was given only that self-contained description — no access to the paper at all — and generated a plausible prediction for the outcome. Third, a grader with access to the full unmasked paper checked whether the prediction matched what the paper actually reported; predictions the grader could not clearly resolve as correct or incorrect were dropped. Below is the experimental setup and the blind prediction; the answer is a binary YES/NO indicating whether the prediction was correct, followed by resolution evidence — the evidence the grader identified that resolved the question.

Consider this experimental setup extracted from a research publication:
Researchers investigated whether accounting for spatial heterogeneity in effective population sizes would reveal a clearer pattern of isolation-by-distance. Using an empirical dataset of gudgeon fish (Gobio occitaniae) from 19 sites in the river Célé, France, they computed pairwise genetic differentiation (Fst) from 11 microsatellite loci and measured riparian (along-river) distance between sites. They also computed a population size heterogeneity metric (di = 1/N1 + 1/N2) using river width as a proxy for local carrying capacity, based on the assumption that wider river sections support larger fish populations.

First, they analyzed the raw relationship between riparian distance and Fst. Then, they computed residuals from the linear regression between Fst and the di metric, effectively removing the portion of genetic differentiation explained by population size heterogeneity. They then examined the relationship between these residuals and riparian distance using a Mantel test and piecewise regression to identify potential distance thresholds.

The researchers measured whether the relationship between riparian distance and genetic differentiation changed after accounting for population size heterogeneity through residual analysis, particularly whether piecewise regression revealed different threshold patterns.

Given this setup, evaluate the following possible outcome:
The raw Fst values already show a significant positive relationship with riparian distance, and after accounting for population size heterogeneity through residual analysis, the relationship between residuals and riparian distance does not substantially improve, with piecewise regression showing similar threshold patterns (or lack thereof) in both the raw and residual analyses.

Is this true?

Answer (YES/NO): NO